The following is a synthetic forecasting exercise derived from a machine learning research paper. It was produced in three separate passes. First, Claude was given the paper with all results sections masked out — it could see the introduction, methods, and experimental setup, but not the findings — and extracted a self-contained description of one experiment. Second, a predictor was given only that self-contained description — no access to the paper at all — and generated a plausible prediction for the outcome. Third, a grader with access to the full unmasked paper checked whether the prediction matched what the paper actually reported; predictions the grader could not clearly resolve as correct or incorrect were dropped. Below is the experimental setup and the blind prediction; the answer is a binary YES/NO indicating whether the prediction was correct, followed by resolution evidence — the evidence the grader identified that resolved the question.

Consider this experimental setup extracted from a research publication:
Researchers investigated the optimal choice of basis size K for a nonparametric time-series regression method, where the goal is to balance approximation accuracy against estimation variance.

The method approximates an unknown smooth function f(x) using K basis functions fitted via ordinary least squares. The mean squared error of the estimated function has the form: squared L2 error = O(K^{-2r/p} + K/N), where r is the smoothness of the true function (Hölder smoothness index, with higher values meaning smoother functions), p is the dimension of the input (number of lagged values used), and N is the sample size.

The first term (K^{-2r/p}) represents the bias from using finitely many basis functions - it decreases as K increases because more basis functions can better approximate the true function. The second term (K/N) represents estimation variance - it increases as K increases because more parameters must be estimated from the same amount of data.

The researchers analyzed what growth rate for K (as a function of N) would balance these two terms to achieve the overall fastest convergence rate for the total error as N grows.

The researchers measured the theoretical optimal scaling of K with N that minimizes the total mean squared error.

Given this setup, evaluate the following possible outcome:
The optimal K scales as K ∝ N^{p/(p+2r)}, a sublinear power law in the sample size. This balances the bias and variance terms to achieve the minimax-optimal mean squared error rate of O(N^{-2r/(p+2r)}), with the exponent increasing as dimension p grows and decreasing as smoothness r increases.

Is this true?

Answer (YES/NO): YES